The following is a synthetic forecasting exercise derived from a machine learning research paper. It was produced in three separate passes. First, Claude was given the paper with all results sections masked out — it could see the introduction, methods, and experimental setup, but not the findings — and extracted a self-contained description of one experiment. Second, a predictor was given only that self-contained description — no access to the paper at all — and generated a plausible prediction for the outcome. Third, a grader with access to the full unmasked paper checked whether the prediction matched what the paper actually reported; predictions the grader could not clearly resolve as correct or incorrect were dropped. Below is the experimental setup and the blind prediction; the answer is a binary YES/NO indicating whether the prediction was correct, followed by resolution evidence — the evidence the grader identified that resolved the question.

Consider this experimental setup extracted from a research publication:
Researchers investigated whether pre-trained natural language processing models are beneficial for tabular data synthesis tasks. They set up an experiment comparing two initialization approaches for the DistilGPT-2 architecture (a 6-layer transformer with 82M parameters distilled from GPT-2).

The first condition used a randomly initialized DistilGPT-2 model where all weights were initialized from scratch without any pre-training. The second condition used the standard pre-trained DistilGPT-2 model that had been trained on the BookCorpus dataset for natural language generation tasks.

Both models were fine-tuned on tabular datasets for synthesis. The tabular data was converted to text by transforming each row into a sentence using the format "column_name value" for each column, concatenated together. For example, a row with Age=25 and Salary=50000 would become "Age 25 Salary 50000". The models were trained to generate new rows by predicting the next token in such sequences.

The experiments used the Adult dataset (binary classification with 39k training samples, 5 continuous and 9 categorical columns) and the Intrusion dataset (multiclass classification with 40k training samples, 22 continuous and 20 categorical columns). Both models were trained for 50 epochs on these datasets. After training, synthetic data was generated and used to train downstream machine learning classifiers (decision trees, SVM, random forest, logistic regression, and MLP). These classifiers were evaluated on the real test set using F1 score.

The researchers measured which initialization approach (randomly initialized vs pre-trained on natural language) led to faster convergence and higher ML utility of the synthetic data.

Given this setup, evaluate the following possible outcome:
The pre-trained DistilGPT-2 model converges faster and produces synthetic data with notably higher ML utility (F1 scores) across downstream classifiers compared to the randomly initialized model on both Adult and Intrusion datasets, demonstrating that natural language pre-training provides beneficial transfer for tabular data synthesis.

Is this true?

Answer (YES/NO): NO